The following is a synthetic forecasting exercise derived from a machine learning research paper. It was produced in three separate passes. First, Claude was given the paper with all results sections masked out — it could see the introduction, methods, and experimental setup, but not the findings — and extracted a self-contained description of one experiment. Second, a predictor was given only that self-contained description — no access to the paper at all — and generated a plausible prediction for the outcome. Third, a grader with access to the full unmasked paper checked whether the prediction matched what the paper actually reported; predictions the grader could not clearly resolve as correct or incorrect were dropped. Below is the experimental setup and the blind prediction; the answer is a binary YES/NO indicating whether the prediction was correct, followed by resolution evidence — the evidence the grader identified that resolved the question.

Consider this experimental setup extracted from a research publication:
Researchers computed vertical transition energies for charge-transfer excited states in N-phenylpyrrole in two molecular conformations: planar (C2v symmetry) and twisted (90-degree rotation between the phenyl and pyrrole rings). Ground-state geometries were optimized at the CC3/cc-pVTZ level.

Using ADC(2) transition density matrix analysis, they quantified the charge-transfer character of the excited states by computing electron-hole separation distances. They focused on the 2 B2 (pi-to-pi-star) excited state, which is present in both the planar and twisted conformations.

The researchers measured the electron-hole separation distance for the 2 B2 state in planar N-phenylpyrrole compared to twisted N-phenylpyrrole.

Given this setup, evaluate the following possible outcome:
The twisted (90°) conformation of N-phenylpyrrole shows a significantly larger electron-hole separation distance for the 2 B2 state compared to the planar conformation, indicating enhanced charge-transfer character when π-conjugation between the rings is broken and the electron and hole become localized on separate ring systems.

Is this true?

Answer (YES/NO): YES